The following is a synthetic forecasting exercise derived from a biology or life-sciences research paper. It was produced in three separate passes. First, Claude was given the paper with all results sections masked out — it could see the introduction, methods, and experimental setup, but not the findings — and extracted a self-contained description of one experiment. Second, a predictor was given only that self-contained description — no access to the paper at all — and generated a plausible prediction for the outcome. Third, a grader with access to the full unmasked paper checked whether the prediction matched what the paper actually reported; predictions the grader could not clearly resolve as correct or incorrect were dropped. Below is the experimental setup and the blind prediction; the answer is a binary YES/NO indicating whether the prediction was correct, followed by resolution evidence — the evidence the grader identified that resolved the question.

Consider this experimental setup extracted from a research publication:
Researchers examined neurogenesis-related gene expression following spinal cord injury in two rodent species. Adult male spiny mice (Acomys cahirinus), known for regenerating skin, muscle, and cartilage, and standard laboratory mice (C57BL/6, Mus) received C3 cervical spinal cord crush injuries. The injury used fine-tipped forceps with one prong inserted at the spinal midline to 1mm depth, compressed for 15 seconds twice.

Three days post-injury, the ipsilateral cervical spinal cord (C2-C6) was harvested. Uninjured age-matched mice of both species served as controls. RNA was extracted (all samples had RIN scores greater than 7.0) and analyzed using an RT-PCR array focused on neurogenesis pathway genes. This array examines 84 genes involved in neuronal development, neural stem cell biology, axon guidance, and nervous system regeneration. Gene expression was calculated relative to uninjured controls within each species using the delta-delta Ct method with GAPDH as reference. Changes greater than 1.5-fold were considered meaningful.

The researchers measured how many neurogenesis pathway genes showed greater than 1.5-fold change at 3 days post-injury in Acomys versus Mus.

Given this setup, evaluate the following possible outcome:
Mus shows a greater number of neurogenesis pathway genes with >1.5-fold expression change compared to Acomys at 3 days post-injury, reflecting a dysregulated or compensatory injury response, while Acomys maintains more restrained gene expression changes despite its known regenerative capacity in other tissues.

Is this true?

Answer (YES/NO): YES